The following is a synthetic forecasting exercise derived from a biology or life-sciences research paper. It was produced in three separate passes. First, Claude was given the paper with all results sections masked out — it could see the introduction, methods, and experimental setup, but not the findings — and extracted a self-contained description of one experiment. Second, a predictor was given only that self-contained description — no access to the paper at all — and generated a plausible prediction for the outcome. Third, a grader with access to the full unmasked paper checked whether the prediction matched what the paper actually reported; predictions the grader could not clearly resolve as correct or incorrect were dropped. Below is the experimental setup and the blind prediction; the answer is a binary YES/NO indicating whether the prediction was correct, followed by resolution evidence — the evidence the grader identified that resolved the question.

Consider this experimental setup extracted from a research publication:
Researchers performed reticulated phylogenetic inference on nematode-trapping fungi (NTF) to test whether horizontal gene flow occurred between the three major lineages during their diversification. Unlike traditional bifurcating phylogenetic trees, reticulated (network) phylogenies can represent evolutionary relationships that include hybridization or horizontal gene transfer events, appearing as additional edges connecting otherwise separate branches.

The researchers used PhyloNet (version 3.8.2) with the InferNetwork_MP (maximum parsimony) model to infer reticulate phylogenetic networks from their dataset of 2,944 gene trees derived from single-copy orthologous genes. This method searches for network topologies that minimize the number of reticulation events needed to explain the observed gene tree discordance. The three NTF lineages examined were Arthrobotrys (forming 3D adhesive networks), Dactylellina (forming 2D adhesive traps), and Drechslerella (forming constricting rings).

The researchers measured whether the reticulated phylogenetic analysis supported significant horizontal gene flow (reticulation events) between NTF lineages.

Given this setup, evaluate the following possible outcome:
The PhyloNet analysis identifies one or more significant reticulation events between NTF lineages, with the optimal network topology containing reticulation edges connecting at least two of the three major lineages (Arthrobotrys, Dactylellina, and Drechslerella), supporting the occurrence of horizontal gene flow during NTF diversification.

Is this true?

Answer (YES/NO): NO